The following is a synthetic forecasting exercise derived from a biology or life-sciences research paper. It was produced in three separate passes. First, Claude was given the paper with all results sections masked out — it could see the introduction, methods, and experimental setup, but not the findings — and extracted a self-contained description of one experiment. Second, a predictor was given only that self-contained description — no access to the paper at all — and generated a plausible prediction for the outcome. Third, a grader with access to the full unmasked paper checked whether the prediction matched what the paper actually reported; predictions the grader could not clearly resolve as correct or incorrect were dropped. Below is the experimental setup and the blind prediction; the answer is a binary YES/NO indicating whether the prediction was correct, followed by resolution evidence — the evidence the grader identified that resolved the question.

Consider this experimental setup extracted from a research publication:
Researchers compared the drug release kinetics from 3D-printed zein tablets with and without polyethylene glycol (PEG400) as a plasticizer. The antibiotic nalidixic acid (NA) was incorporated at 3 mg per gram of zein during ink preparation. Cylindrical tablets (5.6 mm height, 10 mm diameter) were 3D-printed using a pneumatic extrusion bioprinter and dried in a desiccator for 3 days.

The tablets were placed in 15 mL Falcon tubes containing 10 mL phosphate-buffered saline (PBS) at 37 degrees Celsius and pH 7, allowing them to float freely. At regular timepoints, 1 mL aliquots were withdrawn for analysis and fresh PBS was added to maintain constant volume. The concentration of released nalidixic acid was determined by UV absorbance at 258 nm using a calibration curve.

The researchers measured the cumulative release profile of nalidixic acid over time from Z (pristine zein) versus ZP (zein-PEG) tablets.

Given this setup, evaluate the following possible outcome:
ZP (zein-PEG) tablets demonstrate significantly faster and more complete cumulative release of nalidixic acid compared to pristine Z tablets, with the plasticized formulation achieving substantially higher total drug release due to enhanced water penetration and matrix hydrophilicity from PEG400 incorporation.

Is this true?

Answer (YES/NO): YES